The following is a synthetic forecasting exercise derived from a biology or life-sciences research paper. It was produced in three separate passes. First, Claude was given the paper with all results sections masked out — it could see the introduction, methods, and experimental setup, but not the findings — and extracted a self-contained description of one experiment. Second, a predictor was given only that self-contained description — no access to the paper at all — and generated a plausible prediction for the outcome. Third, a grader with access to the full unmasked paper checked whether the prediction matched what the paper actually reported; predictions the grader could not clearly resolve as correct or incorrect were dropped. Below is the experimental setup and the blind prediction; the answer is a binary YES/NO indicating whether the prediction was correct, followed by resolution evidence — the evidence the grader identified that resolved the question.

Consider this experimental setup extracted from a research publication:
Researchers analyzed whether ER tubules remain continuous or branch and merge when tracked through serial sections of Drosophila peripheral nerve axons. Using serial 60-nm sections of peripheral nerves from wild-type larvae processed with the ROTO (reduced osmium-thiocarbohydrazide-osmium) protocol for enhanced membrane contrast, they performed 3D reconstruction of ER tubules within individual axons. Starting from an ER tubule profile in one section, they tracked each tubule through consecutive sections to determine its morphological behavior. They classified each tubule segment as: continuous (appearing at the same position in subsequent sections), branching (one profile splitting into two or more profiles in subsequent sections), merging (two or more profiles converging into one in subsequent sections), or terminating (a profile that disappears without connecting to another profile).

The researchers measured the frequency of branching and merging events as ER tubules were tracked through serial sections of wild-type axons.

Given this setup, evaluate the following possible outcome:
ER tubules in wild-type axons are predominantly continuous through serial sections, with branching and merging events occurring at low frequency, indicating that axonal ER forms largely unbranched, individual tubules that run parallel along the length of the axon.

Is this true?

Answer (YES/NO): NO